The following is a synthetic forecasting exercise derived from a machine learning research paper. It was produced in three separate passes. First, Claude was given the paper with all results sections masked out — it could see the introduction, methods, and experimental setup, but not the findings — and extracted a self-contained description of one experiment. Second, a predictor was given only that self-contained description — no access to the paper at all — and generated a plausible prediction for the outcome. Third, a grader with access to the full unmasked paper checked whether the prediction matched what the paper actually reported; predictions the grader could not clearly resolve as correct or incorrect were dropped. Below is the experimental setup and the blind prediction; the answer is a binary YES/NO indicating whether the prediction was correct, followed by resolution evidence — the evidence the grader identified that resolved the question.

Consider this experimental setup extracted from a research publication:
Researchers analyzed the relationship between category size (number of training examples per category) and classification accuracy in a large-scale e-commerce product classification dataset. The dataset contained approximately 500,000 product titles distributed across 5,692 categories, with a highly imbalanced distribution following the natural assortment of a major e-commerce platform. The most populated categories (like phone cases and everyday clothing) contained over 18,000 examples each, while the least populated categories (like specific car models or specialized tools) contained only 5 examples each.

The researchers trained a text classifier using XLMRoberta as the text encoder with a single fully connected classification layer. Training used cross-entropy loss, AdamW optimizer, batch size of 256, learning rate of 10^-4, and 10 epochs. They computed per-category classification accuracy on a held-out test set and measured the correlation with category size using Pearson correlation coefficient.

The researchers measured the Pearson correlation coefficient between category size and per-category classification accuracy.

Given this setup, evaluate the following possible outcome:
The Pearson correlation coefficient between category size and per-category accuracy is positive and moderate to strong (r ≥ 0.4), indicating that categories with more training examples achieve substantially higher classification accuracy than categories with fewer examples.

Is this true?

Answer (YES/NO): NO